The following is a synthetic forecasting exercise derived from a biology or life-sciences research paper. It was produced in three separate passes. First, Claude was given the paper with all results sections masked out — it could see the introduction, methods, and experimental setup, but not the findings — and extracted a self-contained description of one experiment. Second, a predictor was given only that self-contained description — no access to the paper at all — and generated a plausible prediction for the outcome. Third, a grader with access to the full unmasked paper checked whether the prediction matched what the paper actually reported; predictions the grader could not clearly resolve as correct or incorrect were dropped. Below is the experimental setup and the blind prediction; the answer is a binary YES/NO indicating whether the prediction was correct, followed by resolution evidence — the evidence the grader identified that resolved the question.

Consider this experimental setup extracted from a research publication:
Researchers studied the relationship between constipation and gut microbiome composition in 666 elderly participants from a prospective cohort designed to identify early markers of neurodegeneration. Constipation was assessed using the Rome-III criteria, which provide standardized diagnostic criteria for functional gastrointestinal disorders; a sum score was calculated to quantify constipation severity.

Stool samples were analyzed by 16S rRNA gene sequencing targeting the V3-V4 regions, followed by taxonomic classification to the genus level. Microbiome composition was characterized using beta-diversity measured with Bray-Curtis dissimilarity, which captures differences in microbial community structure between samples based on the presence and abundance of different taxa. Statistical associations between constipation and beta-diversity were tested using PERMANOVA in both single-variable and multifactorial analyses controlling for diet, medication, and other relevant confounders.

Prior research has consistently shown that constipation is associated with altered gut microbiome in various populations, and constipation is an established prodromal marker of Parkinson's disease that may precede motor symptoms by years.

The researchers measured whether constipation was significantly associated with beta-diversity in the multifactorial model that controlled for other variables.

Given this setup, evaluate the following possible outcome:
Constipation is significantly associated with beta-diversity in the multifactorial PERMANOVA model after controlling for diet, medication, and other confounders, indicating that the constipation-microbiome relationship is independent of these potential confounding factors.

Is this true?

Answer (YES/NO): YES